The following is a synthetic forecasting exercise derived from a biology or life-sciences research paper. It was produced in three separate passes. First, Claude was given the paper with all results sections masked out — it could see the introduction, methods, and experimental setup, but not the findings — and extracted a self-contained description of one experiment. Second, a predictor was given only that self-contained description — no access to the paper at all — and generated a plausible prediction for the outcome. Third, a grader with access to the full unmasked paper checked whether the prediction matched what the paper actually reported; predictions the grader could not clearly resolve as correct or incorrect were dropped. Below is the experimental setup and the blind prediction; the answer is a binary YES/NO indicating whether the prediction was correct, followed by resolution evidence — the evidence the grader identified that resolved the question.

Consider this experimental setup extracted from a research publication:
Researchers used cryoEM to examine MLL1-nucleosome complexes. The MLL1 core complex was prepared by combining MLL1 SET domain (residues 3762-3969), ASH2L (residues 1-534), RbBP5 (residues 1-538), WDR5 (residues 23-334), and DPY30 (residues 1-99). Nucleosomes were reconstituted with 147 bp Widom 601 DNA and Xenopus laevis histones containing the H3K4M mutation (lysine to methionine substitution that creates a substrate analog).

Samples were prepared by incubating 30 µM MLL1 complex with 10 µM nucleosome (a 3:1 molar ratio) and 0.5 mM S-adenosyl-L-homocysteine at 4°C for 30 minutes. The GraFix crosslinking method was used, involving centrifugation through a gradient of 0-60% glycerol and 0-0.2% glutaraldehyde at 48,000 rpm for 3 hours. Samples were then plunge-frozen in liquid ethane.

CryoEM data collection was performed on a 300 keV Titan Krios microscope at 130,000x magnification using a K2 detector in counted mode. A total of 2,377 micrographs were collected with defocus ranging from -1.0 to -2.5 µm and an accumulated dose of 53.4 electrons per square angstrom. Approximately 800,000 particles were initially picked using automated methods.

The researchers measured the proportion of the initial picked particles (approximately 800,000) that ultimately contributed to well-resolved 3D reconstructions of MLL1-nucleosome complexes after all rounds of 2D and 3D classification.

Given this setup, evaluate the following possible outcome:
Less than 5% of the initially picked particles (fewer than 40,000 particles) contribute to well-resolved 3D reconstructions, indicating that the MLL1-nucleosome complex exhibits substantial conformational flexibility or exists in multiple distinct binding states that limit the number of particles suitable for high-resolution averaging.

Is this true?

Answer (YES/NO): NO